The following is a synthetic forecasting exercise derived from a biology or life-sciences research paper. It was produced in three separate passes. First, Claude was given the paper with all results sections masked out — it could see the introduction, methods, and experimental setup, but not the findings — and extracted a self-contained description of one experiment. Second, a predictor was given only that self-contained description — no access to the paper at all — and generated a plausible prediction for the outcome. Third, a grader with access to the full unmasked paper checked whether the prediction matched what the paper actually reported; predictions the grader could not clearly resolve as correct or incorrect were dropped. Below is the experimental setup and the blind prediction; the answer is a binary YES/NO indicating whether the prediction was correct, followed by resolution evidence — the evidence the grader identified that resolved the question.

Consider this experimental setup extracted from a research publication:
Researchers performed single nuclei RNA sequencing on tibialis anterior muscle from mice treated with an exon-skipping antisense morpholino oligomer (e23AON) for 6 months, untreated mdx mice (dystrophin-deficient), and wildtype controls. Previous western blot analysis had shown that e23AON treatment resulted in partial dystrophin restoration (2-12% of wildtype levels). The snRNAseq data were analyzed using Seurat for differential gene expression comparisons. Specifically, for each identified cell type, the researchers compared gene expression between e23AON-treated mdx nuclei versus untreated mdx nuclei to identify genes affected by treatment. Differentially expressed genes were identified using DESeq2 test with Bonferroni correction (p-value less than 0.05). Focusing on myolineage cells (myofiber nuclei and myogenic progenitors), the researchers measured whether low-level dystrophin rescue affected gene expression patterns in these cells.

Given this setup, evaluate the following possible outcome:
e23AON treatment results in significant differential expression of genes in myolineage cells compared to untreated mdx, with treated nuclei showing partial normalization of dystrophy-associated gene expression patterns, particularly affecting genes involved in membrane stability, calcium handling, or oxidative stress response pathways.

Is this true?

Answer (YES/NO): NO